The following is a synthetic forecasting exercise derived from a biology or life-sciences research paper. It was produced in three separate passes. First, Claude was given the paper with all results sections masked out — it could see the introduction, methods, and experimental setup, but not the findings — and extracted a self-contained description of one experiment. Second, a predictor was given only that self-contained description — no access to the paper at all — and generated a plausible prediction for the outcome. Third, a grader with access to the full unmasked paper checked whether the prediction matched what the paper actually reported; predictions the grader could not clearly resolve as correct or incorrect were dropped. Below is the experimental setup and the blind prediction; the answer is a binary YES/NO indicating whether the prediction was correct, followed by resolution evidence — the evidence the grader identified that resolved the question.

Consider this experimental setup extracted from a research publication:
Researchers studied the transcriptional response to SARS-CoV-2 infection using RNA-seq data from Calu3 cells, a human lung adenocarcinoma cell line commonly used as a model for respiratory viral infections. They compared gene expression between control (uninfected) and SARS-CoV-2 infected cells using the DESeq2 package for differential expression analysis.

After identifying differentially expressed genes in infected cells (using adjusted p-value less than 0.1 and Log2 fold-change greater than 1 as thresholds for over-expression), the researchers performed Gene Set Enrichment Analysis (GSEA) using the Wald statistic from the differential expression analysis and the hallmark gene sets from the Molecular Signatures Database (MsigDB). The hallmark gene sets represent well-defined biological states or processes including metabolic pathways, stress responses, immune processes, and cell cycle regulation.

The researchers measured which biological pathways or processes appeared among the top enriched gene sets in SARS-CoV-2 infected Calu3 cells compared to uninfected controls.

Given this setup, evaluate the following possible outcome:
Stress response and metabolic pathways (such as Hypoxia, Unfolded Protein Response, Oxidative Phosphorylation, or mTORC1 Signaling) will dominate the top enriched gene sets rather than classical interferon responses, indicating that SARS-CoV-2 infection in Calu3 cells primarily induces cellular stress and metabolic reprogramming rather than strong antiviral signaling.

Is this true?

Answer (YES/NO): NO